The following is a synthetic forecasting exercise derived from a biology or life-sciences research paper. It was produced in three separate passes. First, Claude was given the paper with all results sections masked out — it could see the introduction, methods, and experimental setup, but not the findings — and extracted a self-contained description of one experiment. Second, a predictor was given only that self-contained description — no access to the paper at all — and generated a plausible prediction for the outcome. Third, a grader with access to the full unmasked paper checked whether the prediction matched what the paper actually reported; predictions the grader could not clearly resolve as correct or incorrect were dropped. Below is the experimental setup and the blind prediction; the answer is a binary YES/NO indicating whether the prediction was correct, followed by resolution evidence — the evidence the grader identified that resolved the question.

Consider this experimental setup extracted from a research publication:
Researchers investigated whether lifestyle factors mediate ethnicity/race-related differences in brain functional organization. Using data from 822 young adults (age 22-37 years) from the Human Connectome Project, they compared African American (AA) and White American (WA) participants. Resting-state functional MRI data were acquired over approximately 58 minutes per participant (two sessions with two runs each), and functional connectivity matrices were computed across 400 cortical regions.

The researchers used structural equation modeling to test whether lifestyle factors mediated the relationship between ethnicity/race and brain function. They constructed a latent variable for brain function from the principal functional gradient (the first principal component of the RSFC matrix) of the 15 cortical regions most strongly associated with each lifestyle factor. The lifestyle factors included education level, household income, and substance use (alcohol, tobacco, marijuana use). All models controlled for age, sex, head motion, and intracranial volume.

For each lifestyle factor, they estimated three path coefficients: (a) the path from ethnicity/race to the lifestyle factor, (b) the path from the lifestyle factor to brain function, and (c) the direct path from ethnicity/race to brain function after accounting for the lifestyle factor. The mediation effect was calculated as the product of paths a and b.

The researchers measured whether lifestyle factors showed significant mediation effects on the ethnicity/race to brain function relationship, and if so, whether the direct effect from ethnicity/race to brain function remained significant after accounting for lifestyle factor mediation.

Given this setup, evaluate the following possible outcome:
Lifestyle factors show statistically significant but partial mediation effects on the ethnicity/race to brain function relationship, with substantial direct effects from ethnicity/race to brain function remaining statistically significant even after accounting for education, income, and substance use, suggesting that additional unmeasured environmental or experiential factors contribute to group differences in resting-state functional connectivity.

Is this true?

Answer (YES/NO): NO